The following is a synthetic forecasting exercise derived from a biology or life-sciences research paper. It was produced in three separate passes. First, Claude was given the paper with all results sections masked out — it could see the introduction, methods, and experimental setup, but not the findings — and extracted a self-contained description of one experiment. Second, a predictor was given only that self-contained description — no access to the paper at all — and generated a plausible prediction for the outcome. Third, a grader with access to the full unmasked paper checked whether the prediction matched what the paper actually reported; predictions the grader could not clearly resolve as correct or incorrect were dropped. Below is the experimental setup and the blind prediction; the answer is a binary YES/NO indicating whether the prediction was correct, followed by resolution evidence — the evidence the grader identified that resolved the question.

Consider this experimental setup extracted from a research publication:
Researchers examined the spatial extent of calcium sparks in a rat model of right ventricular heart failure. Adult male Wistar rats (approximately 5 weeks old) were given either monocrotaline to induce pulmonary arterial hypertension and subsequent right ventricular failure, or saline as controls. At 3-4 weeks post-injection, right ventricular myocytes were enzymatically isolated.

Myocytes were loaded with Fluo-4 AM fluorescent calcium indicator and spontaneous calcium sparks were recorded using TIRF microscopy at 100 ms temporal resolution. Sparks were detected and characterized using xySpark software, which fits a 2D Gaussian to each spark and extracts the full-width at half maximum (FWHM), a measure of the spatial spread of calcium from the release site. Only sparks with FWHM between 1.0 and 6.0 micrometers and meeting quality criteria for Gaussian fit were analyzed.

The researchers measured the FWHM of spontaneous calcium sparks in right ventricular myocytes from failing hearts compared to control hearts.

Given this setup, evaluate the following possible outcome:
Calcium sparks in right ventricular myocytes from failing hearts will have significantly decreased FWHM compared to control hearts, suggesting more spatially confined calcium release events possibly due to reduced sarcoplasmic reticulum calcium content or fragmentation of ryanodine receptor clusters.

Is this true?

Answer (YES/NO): NO